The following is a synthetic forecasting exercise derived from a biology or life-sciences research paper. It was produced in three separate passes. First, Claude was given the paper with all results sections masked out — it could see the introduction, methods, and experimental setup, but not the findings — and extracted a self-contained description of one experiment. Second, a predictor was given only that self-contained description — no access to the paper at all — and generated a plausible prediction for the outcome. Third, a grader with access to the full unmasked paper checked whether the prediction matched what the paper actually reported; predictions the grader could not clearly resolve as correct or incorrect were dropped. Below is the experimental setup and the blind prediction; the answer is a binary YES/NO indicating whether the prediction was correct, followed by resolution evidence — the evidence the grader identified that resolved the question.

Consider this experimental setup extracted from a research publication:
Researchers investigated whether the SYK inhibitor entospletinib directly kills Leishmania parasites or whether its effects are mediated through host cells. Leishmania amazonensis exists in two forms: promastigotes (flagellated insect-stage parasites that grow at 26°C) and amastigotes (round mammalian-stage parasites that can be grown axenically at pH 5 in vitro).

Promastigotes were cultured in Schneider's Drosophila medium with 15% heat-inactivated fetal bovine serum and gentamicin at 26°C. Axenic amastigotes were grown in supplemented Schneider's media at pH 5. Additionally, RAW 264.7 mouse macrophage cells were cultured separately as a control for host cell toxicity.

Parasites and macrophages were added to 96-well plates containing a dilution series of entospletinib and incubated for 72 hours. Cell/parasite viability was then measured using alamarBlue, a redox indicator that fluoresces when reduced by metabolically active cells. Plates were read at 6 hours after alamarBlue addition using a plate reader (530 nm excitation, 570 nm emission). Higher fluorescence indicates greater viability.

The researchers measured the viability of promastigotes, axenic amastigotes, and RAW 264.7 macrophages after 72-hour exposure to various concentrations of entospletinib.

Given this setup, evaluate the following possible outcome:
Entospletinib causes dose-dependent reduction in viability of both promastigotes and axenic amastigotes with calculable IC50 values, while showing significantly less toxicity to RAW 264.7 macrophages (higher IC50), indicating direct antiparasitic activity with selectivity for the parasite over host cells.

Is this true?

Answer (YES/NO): NO